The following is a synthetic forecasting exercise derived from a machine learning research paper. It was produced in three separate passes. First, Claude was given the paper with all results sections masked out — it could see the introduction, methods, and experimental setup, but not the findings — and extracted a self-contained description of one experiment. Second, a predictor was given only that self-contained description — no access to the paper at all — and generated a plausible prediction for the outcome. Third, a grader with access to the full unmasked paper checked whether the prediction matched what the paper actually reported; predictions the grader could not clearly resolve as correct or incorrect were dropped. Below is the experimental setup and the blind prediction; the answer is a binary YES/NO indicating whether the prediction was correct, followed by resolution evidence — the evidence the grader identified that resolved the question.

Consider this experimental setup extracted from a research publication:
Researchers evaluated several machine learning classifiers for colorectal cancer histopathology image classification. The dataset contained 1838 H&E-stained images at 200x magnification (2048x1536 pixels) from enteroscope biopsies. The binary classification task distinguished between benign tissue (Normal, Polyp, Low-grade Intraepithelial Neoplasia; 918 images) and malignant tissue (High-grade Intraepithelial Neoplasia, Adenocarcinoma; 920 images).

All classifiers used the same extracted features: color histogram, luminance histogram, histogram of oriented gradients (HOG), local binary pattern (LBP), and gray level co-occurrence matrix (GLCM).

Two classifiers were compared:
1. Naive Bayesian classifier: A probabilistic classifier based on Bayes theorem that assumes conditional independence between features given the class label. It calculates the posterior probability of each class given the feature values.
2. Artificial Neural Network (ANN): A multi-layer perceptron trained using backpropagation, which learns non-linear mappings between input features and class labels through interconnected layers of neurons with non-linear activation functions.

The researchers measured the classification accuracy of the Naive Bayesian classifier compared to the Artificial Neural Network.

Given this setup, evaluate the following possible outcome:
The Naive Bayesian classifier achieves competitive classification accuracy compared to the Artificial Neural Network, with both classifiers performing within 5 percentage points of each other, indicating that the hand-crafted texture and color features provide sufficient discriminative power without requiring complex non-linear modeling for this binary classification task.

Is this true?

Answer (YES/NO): NO